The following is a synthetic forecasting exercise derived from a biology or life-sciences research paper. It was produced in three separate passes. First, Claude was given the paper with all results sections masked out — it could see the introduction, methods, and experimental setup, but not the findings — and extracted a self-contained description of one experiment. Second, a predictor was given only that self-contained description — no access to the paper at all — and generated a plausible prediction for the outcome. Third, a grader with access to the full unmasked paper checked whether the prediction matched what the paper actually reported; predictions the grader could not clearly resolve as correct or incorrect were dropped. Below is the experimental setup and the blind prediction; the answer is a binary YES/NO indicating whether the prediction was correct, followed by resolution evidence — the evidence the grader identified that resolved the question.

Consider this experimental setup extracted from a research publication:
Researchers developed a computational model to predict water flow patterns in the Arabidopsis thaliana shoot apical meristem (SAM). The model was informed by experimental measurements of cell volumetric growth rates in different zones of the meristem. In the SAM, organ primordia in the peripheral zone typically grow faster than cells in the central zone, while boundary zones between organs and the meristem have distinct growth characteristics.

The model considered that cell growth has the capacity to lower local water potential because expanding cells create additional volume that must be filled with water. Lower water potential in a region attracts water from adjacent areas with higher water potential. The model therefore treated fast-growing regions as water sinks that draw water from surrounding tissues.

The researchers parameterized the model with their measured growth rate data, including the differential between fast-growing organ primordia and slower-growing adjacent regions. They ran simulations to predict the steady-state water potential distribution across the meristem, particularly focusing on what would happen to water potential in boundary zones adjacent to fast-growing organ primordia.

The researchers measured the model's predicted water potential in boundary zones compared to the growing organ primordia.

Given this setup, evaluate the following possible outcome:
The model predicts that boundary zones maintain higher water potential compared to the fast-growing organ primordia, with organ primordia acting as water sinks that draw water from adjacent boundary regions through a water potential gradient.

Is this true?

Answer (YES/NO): NO